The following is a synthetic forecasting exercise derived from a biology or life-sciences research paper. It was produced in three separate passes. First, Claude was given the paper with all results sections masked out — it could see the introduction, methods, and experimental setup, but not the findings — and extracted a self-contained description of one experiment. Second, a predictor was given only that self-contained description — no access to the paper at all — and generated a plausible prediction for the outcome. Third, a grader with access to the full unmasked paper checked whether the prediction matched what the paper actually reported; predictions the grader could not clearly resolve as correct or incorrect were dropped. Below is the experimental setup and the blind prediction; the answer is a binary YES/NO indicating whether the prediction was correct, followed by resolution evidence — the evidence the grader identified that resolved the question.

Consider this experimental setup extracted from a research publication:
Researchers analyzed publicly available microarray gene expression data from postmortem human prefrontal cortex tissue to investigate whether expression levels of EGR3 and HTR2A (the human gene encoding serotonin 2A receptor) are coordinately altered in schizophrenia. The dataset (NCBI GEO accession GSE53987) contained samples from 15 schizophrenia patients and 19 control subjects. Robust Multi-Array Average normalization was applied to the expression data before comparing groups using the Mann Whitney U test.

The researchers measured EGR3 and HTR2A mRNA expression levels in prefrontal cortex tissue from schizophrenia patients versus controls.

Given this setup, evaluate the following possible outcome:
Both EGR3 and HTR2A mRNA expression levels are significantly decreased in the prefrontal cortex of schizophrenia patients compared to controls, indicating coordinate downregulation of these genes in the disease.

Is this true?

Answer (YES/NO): YES